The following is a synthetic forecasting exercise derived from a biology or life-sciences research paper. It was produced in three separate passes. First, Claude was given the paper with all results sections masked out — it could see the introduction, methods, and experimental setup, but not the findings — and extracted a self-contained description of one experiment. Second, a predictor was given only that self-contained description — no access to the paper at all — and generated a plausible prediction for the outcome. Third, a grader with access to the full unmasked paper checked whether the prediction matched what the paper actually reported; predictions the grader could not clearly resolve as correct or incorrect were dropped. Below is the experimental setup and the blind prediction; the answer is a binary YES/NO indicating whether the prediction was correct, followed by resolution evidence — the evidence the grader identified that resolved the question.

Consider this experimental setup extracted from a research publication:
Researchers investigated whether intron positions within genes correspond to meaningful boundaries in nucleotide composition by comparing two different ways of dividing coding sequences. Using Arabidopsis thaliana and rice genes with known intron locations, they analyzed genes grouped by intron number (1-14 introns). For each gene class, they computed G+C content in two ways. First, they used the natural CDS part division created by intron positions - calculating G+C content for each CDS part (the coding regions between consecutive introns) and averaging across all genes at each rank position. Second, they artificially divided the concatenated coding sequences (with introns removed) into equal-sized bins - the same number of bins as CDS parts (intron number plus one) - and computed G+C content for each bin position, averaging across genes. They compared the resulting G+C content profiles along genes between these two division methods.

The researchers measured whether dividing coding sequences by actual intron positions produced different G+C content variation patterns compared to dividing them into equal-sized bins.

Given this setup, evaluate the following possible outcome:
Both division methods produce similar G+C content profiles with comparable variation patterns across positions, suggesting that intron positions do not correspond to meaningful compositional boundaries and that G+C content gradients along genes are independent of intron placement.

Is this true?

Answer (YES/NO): NO